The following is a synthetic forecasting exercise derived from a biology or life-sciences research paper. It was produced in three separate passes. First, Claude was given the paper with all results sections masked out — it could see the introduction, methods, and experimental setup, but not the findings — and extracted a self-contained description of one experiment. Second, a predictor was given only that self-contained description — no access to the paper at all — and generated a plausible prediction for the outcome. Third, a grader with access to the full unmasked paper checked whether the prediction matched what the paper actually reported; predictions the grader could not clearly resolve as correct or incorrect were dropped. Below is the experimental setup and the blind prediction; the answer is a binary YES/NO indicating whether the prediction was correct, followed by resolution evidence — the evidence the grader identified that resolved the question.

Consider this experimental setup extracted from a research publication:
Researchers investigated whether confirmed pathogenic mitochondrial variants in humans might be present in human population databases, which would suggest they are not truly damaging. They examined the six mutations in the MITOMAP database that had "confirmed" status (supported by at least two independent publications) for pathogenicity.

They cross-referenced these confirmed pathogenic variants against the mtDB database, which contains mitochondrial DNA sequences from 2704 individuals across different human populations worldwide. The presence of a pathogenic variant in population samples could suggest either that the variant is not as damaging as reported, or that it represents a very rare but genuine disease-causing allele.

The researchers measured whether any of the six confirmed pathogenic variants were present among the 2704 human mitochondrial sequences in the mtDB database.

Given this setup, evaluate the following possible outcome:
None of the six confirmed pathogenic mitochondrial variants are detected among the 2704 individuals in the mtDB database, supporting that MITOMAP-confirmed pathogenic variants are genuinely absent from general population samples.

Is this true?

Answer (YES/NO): YES